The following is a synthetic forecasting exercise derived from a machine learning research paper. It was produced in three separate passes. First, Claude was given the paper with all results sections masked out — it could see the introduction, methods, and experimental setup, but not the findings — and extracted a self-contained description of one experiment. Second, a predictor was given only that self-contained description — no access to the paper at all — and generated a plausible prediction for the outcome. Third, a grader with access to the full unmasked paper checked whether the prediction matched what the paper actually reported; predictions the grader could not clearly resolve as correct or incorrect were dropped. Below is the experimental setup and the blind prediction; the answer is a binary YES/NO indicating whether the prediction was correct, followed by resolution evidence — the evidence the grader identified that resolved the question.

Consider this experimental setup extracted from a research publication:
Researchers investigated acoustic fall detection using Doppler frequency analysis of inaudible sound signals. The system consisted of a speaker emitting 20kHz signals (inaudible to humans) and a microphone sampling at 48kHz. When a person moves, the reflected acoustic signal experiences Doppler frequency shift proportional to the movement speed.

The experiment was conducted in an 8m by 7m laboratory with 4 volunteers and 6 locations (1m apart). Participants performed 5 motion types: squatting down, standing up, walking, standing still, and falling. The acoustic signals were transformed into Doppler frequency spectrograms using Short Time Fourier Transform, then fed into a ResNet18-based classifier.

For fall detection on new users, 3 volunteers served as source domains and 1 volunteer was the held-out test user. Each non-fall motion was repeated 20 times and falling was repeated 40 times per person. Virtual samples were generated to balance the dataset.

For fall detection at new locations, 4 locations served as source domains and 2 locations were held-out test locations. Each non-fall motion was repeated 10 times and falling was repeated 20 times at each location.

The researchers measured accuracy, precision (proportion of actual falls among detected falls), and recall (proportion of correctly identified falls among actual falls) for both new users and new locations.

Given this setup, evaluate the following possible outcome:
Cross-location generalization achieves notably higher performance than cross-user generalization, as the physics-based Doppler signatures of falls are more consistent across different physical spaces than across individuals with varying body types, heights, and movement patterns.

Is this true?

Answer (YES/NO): NO